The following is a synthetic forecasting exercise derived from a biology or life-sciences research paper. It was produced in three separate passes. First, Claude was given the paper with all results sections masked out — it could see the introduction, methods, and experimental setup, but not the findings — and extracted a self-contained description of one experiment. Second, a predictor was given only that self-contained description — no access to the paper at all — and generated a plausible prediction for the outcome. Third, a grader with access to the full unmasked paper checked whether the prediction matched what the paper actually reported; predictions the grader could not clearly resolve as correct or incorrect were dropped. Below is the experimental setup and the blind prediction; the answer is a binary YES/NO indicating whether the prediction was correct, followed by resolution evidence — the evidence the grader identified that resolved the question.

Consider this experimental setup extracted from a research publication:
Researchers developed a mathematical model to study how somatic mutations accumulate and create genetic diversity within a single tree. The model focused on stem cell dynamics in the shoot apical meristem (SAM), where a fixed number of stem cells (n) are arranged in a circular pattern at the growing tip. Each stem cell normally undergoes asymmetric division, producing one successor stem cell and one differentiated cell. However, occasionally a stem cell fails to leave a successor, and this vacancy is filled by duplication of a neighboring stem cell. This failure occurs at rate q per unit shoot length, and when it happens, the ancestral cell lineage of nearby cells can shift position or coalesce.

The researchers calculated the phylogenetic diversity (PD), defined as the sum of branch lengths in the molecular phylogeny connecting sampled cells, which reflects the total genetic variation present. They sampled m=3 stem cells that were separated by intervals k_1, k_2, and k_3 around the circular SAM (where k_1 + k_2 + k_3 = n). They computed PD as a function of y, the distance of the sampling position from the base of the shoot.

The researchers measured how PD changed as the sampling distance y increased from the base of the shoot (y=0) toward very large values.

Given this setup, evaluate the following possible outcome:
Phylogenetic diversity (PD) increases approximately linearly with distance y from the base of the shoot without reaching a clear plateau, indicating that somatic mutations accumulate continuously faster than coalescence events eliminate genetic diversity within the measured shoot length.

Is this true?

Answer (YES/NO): NO